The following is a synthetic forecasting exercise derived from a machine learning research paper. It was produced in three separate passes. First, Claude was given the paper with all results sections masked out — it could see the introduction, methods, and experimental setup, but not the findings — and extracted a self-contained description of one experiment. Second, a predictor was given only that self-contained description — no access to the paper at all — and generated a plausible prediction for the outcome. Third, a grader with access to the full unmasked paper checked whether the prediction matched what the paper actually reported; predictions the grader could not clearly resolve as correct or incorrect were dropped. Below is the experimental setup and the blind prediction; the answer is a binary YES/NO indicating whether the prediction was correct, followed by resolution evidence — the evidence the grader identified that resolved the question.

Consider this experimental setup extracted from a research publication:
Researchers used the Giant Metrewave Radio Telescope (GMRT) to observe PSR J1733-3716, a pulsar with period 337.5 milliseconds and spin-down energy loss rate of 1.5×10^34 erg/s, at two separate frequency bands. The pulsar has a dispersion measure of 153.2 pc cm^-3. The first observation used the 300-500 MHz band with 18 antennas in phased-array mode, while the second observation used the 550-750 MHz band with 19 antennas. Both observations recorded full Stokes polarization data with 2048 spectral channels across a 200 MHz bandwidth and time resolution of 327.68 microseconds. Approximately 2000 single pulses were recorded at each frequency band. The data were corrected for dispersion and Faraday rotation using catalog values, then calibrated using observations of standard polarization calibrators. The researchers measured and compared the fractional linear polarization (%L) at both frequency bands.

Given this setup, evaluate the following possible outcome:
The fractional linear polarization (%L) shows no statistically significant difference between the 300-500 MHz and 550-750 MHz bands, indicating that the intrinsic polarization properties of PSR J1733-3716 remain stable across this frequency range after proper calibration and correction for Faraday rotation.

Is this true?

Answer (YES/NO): NO